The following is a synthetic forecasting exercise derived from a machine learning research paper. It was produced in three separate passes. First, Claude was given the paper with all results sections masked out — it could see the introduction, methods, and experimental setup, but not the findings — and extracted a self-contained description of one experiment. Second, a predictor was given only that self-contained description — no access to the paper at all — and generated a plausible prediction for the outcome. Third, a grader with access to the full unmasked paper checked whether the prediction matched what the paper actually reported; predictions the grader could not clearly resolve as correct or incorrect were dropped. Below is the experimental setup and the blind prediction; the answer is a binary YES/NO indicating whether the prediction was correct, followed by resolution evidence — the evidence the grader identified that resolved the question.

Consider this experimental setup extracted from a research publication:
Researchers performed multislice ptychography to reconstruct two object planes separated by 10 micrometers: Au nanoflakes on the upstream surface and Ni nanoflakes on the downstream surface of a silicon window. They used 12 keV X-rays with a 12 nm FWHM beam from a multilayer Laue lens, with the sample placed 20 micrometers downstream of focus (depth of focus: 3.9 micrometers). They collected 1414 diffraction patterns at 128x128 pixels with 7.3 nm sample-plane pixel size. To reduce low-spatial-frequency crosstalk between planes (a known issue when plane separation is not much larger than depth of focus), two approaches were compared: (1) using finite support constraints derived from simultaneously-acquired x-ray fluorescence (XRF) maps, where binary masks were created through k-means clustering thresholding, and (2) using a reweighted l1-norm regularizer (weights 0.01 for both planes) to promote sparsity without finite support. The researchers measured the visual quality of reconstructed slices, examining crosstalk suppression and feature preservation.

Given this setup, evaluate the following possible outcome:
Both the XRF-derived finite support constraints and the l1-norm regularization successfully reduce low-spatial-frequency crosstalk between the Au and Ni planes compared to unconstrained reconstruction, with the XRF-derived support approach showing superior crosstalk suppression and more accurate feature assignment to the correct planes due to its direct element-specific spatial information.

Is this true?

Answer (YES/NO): YES